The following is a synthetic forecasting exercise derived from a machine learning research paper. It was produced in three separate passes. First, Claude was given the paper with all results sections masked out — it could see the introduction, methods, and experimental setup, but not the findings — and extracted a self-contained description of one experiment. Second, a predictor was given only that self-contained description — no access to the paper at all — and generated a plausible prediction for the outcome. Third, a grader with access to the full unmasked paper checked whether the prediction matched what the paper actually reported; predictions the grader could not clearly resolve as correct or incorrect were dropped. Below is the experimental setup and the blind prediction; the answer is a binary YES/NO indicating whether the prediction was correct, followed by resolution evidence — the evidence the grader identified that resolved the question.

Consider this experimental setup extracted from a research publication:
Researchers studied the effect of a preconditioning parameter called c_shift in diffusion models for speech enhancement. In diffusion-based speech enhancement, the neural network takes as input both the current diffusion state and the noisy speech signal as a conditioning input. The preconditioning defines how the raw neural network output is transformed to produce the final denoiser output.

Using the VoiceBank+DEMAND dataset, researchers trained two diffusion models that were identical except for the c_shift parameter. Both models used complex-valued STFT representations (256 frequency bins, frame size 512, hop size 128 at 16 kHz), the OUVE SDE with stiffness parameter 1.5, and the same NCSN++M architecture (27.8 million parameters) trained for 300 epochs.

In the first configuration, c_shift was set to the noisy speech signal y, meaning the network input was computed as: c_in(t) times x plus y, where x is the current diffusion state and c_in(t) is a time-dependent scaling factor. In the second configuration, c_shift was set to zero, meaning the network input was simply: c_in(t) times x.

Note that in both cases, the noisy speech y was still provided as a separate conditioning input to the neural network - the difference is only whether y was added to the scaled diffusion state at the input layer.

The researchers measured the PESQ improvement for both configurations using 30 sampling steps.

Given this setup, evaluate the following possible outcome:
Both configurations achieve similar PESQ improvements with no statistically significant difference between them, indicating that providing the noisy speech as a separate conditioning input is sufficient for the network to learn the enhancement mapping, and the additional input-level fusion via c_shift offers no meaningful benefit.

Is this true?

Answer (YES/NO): NO